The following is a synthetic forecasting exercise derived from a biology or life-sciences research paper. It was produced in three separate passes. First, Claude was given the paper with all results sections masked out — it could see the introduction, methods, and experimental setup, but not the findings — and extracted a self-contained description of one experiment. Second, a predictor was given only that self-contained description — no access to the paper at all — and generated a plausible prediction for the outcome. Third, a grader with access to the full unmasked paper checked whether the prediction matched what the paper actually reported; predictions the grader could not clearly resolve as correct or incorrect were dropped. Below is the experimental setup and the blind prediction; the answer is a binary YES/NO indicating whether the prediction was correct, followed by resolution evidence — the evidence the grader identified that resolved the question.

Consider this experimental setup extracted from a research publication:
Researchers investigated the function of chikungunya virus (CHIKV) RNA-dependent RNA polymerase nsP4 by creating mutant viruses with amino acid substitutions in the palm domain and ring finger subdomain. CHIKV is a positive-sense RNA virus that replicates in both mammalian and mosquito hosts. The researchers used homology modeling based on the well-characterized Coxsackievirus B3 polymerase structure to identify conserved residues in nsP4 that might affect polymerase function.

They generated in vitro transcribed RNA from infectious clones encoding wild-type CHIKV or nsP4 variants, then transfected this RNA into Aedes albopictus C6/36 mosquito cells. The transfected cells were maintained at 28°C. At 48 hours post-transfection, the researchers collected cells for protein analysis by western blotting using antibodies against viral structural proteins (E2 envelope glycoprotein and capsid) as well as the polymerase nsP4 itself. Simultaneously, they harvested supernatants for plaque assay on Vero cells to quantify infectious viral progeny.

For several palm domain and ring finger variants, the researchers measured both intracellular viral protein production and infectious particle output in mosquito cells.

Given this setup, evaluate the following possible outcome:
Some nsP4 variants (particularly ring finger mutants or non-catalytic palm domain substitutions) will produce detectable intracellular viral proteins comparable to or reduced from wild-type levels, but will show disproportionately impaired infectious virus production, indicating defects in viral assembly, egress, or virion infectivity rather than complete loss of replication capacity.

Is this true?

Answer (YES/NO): YES